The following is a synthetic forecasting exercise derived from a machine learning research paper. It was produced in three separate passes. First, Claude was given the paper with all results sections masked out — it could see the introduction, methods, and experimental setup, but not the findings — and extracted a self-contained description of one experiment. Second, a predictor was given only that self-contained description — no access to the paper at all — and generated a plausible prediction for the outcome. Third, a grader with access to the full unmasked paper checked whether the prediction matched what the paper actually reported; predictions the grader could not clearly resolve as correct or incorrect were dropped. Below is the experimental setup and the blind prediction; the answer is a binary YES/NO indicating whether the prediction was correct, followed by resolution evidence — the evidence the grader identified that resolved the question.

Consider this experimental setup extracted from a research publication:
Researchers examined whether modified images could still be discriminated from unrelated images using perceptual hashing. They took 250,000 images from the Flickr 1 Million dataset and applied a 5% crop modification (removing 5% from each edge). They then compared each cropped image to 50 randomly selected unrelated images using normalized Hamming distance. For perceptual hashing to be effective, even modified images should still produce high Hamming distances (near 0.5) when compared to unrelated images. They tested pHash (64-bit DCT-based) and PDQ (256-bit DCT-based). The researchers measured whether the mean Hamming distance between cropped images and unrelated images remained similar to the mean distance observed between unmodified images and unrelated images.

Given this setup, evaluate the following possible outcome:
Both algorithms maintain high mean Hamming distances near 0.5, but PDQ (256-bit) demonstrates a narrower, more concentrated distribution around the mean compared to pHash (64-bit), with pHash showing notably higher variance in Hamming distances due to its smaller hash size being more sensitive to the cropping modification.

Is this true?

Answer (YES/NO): NO